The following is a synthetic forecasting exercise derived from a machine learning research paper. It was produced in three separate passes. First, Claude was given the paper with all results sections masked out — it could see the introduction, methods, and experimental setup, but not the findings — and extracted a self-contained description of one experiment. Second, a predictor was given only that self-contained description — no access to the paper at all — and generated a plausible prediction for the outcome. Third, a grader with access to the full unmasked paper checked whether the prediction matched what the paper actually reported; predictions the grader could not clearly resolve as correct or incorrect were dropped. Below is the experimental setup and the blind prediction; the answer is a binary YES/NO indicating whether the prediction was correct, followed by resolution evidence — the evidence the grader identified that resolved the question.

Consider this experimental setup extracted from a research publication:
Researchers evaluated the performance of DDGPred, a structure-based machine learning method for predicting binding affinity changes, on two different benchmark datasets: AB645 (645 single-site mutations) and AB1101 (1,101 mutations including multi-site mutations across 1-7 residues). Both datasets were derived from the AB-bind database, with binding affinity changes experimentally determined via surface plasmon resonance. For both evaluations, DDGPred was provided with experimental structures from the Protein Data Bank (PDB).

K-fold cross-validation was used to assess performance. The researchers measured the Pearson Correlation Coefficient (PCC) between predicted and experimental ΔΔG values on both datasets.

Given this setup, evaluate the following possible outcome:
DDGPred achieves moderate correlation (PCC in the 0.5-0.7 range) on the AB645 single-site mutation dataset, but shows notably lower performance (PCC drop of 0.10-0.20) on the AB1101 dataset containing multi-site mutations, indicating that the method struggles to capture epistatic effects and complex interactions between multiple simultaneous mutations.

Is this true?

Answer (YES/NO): NO